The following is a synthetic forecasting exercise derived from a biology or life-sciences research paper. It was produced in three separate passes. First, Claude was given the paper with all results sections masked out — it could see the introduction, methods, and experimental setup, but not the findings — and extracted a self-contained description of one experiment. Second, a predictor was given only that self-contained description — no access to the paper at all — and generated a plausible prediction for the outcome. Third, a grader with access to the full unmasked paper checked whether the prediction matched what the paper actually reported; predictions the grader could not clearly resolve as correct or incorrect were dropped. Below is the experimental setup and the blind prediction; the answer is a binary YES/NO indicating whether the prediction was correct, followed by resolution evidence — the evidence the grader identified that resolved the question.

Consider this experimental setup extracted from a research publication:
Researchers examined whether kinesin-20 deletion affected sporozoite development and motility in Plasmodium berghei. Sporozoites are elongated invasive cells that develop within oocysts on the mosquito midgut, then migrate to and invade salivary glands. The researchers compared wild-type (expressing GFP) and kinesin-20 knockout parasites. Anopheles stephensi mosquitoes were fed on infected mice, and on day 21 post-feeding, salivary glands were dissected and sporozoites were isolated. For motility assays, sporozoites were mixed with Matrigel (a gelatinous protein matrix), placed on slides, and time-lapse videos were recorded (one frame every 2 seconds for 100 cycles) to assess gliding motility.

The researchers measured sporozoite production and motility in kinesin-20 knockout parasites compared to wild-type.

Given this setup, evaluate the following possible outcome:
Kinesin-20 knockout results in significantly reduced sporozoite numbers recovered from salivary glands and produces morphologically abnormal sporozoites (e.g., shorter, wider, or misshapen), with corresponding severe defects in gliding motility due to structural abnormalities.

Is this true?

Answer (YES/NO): NO